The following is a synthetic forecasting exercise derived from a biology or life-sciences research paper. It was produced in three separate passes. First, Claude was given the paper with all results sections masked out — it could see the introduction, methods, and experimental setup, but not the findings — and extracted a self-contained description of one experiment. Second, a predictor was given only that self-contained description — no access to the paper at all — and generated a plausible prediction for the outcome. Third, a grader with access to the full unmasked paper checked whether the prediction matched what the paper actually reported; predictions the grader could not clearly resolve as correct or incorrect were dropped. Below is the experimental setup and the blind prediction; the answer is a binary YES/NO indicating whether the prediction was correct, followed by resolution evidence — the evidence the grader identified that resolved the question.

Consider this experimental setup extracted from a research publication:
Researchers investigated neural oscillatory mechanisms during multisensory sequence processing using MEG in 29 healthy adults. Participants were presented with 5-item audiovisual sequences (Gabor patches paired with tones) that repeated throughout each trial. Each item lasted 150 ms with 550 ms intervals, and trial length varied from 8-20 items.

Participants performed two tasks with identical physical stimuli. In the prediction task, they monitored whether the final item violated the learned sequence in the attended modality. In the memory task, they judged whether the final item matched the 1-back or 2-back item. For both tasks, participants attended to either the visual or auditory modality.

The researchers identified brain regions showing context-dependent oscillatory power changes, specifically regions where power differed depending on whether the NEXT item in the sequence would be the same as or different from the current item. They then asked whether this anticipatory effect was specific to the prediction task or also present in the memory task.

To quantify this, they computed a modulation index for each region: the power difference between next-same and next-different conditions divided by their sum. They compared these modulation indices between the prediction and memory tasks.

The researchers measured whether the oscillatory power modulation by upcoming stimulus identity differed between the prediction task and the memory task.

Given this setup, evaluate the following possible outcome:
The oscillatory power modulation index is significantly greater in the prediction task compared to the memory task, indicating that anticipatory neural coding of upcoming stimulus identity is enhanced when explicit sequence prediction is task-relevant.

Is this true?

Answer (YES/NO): YES